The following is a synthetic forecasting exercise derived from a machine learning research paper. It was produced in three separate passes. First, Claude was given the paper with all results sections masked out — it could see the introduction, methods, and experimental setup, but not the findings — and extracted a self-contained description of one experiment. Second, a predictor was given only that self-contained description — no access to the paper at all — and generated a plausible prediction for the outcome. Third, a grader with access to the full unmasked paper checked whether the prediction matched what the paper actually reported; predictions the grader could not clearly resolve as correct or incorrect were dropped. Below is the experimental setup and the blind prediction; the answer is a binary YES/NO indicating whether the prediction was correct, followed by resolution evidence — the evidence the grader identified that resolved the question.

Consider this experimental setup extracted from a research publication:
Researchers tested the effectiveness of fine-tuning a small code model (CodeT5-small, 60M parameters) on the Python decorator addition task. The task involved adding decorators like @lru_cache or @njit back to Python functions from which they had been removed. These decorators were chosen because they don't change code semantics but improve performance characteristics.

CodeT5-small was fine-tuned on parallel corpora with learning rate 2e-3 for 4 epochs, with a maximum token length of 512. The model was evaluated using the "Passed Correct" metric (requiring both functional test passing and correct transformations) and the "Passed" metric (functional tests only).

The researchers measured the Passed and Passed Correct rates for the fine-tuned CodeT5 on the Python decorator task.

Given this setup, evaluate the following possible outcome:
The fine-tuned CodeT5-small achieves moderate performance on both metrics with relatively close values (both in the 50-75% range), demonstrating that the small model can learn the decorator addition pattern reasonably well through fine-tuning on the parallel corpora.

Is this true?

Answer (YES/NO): NO